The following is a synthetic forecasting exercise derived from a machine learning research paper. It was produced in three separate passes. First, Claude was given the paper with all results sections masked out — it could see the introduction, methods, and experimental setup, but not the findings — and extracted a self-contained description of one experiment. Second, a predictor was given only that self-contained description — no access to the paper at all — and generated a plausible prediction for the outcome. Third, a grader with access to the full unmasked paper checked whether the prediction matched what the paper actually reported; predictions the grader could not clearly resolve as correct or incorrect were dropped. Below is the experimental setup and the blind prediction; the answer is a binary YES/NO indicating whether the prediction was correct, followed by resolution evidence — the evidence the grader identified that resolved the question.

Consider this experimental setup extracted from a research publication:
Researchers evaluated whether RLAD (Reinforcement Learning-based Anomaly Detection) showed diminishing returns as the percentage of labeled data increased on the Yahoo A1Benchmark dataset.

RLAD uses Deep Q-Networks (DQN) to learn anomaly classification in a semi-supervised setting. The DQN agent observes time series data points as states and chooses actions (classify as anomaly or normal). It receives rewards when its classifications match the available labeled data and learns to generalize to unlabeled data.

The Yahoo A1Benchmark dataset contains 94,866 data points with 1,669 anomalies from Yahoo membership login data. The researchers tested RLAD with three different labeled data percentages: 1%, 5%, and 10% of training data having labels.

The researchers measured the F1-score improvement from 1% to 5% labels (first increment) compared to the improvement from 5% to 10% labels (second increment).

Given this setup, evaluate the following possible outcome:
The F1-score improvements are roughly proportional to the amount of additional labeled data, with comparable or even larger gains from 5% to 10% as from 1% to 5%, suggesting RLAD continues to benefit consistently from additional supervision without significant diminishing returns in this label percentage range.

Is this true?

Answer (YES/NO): YES